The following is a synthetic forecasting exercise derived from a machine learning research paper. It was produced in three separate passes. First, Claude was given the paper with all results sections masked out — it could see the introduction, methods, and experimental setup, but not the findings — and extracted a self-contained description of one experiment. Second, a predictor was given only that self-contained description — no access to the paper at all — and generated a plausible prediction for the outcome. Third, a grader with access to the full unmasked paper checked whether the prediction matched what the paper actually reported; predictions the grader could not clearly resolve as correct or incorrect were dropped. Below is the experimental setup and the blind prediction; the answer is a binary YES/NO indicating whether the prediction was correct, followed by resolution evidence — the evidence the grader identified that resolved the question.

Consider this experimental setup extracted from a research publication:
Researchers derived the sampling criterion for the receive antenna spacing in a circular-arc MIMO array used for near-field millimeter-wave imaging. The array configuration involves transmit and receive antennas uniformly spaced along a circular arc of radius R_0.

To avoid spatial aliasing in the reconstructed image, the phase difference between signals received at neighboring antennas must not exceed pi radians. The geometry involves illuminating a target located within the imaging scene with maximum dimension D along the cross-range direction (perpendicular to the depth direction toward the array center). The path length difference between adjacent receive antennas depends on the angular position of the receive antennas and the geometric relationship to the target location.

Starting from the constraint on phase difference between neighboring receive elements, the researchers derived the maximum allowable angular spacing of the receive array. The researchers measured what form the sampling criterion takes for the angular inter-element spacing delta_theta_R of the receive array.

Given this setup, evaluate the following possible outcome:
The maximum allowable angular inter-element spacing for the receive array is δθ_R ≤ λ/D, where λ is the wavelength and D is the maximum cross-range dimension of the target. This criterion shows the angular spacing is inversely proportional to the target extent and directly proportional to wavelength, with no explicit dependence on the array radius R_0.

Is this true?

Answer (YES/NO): YES